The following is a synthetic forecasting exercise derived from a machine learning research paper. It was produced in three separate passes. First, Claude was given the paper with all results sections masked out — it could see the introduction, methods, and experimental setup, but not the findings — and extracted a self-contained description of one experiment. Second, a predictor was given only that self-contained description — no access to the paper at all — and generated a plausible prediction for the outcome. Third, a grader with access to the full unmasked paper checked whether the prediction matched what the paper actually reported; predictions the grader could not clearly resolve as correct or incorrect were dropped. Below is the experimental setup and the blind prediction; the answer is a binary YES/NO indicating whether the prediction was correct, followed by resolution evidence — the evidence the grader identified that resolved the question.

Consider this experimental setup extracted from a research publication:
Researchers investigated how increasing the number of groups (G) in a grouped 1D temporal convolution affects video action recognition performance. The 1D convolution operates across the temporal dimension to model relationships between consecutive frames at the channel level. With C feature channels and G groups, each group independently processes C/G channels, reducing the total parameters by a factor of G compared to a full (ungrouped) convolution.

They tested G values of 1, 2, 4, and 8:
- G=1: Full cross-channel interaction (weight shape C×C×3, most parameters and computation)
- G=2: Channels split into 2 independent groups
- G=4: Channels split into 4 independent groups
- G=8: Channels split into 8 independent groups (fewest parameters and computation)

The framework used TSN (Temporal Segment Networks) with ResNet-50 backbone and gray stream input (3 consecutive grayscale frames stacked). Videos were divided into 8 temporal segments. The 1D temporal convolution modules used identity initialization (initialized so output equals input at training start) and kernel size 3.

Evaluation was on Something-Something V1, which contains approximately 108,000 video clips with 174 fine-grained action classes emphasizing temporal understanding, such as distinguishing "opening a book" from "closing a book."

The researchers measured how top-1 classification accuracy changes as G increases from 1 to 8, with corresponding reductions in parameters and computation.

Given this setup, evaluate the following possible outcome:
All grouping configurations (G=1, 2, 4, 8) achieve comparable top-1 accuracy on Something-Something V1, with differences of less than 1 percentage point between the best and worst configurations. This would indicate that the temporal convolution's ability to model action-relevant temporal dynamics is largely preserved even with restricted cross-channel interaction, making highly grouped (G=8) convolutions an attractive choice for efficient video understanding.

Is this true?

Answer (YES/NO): YES